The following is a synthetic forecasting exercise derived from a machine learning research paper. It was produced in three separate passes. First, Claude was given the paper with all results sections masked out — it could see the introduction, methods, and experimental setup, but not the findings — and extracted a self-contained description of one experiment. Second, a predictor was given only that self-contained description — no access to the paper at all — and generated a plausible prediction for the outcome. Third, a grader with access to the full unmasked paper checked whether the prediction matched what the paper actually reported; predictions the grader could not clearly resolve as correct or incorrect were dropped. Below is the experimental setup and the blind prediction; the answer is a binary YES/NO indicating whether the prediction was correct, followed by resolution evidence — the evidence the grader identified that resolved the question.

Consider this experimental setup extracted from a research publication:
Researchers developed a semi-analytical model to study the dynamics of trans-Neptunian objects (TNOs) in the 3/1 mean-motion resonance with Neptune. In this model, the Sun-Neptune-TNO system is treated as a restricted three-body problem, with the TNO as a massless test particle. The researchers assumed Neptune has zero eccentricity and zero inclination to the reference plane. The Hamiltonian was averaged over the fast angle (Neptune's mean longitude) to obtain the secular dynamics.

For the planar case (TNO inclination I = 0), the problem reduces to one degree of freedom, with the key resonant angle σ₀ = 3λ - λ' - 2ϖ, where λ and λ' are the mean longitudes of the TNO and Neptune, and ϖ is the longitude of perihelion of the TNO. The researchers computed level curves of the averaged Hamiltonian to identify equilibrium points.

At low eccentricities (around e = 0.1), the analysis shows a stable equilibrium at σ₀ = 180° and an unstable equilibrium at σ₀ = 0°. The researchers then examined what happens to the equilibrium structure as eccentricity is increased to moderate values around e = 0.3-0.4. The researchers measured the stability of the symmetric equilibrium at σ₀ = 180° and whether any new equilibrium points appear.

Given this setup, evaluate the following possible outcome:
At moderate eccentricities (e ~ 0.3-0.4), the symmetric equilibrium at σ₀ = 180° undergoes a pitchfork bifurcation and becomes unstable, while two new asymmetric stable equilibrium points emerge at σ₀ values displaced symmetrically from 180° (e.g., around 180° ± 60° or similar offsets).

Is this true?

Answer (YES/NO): YES